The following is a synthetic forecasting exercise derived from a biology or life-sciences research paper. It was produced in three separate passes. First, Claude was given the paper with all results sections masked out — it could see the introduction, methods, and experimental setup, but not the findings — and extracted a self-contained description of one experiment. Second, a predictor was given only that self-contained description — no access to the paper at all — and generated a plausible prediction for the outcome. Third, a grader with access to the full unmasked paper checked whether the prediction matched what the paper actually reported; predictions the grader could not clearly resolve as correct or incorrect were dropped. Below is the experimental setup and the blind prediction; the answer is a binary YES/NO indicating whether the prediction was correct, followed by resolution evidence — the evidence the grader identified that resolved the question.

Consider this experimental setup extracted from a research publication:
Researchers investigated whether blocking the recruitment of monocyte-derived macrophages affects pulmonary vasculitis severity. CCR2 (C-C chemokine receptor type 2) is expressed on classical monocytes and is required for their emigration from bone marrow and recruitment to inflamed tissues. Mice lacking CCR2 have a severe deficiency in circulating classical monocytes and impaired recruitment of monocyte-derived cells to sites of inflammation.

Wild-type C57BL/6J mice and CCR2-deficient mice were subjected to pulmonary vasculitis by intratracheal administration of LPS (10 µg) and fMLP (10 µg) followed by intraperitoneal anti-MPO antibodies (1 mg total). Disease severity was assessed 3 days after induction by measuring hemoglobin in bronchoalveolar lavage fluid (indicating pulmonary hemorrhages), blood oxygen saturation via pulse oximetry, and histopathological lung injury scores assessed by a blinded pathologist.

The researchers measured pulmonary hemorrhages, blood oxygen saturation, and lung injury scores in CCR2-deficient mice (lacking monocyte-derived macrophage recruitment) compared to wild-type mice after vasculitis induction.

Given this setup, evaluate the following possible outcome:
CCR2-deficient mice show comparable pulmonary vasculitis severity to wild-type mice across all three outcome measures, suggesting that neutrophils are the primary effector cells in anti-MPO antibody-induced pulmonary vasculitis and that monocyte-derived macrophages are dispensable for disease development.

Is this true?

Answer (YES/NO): NO